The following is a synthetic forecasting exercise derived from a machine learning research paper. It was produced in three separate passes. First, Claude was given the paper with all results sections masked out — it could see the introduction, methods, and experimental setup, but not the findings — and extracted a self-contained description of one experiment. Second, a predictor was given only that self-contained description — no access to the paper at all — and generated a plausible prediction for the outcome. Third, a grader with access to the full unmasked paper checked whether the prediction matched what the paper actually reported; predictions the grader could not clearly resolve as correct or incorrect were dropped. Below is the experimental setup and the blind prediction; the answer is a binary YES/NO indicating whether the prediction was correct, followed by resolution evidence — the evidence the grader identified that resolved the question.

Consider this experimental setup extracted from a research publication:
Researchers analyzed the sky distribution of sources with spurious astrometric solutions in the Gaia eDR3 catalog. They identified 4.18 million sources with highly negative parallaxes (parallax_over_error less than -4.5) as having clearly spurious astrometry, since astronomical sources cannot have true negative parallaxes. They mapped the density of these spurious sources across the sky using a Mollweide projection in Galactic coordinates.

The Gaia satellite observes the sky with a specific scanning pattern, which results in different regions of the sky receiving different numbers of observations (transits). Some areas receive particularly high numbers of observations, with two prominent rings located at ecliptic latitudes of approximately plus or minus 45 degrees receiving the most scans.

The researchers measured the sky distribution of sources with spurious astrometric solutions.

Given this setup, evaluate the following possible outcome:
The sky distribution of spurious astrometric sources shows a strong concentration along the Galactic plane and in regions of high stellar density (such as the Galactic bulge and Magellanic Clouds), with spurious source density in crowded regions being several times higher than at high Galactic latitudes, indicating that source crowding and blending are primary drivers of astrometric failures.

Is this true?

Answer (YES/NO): NO